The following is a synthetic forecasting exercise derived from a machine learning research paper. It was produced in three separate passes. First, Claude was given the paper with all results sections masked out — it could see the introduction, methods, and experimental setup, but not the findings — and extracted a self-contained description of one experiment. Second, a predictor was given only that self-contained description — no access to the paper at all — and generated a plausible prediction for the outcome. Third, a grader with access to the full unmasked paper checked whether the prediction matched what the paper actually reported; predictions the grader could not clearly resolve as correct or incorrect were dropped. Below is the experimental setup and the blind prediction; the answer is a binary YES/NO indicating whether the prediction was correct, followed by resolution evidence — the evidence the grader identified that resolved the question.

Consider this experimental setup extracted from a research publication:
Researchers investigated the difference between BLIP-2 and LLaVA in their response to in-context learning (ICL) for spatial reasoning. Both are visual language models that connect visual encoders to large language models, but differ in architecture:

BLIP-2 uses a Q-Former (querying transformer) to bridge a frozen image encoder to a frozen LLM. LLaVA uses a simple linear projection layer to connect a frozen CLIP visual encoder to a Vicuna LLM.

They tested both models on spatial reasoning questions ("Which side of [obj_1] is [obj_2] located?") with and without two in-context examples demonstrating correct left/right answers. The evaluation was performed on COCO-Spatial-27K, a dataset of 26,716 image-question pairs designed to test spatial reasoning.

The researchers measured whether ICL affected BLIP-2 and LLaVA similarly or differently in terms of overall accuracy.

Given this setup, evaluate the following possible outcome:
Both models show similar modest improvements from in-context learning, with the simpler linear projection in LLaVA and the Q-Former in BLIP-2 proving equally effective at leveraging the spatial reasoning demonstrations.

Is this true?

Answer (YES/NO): NO